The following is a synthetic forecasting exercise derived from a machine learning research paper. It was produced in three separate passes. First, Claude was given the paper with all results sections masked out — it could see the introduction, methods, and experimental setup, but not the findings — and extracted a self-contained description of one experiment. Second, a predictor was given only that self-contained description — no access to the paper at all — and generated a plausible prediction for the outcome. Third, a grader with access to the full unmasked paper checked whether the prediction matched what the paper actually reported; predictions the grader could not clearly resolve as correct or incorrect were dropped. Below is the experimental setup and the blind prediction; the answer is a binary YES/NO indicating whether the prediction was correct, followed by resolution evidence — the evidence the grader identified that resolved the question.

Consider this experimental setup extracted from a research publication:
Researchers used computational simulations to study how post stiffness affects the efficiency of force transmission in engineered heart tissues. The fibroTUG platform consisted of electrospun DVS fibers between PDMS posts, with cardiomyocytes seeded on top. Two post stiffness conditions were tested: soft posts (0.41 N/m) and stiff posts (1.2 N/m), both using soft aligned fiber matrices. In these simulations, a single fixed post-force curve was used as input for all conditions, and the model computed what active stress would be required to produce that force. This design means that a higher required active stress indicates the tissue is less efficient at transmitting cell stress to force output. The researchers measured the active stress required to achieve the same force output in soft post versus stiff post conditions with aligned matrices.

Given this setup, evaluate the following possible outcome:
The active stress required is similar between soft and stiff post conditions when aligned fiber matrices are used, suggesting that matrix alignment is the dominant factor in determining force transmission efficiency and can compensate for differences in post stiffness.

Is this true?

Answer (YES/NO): YES